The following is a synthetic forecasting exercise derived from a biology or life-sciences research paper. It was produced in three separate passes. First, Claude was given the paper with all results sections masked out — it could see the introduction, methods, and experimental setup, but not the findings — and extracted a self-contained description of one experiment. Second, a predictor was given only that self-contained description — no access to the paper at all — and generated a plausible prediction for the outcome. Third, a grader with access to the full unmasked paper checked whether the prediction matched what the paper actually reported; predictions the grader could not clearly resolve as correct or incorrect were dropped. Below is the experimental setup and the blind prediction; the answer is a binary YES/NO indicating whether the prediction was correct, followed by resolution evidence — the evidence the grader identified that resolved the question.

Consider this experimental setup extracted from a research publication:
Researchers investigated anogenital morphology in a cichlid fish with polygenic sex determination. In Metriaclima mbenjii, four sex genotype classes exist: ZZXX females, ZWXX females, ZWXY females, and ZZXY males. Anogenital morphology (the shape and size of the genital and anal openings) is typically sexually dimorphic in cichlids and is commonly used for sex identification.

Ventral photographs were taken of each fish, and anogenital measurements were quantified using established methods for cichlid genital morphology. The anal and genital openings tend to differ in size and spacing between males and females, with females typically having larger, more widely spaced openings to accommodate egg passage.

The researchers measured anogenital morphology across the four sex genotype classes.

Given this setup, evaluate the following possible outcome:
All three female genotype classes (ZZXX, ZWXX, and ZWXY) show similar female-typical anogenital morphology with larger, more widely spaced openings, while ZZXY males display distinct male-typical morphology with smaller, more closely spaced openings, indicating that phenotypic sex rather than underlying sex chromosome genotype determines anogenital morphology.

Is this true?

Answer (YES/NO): NO